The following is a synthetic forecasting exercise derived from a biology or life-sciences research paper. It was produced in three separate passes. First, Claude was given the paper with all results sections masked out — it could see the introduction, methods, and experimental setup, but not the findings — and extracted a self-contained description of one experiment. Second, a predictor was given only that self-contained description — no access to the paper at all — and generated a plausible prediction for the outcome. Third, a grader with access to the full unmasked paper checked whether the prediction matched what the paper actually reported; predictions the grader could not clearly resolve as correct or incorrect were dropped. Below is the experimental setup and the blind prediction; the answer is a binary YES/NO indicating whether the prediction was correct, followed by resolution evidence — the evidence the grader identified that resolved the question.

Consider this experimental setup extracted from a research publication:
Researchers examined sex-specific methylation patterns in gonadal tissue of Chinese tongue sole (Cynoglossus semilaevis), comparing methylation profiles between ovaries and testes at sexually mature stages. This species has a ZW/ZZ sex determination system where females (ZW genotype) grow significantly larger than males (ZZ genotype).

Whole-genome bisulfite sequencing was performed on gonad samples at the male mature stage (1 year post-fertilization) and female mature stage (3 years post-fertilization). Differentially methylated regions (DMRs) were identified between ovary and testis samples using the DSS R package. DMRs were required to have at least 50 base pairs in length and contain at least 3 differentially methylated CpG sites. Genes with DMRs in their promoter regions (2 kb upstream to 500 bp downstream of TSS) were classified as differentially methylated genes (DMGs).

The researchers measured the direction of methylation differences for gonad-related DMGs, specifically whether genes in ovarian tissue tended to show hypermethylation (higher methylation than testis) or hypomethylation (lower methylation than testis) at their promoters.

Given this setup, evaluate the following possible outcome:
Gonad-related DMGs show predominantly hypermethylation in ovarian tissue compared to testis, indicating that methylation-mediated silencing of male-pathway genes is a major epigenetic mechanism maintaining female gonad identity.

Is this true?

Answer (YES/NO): NO